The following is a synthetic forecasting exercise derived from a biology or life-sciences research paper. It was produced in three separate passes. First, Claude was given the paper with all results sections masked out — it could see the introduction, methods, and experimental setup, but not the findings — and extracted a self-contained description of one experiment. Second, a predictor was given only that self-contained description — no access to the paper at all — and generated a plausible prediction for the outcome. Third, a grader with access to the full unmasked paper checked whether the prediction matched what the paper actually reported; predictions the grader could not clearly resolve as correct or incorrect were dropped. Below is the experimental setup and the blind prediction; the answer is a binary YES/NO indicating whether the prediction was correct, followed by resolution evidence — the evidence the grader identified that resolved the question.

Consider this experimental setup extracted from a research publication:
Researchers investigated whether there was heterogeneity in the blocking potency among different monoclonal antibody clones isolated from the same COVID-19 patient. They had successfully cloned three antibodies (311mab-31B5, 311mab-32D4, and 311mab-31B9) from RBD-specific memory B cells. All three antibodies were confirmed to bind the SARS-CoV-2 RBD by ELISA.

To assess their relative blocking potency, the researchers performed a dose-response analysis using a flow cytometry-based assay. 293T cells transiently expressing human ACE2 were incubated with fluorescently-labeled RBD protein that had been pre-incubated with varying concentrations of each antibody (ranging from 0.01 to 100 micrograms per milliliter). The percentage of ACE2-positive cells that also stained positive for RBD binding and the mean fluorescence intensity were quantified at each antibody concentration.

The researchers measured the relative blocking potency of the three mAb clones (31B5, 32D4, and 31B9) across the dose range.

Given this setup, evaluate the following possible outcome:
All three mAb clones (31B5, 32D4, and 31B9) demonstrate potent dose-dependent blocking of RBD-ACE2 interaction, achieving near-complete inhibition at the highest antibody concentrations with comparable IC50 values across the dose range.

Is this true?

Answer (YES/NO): NO